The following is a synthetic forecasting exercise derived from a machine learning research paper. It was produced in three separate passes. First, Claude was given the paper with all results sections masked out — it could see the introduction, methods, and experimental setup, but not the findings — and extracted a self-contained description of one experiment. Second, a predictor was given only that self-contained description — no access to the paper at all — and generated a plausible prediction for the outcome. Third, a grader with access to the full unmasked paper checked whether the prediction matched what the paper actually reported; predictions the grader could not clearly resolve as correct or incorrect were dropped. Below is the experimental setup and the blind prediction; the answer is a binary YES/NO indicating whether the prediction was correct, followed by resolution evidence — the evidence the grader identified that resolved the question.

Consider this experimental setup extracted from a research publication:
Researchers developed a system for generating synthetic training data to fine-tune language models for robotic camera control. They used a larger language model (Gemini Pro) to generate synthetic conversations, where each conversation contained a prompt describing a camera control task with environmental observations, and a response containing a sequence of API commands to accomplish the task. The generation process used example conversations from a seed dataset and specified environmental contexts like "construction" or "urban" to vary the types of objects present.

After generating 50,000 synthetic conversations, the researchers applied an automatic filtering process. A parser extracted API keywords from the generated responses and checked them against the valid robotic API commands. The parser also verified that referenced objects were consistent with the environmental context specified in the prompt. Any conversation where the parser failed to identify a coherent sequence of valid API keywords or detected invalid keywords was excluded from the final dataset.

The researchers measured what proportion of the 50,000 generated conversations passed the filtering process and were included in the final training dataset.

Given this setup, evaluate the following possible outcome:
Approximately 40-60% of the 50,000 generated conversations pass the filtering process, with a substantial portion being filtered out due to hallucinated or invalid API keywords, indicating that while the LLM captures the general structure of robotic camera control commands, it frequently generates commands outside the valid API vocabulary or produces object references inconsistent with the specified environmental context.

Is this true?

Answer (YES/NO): NO